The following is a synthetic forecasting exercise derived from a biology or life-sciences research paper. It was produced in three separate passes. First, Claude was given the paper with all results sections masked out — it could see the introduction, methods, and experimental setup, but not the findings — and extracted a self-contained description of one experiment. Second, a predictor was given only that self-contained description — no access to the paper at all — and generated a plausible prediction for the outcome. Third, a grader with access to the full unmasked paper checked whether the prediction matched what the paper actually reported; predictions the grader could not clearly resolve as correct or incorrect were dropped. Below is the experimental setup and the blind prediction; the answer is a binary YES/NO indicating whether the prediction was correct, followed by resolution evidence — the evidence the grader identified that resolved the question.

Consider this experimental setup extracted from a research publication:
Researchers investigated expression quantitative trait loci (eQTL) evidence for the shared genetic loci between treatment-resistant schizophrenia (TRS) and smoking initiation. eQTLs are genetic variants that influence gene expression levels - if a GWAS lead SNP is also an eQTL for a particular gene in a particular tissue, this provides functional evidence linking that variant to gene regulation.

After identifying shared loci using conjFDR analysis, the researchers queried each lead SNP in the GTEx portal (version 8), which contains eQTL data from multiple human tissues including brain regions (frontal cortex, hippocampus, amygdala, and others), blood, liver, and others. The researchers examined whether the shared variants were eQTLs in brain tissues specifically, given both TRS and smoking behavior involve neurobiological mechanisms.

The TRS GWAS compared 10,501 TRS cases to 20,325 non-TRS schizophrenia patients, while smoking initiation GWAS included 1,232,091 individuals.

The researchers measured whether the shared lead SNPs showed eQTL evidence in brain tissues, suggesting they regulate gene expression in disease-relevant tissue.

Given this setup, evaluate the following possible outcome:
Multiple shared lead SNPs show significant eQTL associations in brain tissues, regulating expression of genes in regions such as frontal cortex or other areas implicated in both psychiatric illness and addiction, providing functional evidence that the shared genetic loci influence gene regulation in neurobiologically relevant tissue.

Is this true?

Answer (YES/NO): NO